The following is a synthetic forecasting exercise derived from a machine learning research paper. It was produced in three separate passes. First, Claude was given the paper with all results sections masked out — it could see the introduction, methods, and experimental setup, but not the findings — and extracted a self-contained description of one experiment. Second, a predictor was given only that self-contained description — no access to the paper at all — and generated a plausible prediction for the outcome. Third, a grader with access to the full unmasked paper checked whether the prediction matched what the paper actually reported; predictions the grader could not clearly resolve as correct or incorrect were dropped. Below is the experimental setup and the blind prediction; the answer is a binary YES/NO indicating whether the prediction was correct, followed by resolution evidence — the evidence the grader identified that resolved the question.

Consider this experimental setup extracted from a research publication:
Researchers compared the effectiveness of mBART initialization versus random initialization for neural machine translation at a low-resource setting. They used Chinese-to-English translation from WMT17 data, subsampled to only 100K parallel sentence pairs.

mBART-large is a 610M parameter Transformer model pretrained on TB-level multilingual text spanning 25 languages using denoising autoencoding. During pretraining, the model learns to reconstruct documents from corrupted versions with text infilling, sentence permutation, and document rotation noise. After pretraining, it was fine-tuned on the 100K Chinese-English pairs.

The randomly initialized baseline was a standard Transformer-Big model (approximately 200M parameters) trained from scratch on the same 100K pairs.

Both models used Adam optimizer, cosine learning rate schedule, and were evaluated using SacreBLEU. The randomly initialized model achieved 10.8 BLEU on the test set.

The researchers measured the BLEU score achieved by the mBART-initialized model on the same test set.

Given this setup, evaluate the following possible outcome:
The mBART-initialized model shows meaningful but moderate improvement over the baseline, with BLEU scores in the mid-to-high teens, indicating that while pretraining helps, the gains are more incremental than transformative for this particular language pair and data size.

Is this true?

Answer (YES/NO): YES